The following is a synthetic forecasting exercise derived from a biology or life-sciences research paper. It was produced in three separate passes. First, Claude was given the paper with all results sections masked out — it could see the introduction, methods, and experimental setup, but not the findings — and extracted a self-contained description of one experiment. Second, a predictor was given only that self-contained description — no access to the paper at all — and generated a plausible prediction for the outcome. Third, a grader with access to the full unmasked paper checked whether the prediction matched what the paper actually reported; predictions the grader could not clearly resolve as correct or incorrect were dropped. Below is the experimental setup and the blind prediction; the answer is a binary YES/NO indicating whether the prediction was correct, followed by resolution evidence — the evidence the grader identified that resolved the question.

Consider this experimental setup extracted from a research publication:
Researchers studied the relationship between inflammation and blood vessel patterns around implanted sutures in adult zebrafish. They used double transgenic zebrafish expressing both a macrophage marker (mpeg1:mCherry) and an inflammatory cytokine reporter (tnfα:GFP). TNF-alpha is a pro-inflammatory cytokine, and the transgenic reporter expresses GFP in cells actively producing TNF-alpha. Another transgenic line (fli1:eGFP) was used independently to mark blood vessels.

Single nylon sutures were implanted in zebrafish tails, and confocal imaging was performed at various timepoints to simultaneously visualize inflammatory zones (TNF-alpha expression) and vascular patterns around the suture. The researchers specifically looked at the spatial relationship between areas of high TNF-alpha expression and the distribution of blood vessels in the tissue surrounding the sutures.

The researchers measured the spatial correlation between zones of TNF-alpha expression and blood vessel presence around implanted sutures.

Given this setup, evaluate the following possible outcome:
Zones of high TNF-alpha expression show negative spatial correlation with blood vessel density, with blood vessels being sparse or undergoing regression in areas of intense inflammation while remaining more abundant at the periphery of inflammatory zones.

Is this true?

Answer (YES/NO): YES